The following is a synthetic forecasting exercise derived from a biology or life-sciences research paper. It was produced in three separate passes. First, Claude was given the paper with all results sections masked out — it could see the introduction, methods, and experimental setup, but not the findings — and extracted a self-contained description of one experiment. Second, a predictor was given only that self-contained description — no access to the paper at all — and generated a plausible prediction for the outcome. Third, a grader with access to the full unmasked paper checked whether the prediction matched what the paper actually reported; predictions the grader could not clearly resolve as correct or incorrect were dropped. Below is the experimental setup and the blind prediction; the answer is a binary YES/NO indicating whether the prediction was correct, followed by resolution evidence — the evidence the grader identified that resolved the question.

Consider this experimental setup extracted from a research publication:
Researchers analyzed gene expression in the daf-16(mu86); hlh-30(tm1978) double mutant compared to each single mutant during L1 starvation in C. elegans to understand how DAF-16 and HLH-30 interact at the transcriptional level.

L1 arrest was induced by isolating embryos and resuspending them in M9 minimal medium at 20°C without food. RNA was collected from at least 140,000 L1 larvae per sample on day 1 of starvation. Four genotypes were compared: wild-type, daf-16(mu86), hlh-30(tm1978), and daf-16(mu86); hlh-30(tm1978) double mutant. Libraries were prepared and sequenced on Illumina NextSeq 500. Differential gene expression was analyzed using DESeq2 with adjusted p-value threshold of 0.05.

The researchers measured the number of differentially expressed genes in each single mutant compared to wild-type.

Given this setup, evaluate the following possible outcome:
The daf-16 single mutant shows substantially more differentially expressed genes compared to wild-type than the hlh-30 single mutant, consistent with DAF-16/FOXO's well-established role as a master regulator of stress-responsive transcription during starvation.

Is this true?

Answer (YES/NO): NO